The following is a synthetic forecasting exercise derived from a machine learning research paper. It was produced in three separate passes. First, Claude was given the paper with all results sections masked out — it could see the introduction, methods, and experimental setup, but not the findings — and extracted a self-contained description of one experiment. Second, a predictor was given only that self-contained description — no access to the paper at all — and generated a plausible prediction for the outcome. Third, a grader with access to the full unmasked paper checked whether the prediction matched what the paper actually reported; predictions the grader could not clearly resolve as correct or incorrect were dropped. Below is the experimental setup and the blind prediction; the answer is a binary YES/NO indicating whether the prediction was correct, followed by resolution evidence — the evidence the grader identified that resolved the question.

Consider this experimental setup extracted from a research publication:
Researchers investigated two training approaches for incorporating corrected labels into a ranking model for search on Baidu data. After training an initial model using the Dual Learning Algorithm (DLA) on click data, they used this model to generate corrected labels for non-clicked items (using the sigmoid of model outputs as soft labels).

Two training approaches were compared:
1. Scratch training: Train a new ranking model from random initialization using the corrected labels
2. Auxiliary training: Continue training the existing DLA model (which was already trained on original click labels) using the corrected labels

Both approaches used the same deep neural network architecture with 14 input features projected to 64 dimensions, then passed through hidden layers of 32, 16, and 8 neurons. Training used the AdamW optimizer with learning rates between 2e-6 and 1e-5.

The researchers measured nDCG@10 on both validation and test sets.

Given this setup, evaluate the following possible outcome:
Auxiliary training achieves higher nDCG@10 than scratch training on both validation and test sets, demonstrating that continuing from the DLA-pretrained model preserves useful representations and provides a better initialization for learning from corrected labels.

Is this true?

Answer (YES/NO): NO